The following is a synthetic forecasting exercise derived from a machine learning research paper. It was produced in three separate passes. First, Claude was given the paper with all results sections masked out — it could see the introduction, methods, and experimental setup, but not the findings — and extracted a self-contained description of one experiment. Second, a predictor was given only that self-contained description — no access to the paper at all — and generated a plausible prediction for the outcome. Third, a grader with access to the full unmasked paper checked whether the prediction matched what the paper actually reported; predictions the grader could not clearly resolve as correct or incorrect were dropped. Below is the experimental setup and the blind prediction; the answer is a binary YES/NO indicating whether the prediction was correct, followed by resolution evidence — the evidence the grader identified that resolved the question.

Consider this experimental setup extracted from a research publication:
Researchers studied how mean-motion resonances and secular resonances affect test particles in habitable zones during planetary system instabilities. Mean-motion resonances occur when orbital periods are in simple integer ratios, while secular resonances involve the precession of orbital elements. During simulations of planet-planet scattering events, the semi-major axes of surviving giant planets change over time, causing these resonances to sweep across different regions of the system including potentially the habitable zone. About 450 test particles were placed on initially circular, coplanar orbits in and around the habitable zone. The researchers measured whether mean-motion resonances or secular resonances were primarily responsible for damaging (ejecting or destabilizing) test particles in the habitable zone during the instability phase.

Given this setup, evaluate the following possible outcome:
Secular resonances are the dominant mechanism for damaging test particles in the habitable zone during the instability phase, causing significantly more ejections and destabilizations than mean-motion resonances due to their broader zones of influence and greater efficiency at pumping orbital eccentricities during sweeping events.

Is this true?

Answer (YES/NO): NO